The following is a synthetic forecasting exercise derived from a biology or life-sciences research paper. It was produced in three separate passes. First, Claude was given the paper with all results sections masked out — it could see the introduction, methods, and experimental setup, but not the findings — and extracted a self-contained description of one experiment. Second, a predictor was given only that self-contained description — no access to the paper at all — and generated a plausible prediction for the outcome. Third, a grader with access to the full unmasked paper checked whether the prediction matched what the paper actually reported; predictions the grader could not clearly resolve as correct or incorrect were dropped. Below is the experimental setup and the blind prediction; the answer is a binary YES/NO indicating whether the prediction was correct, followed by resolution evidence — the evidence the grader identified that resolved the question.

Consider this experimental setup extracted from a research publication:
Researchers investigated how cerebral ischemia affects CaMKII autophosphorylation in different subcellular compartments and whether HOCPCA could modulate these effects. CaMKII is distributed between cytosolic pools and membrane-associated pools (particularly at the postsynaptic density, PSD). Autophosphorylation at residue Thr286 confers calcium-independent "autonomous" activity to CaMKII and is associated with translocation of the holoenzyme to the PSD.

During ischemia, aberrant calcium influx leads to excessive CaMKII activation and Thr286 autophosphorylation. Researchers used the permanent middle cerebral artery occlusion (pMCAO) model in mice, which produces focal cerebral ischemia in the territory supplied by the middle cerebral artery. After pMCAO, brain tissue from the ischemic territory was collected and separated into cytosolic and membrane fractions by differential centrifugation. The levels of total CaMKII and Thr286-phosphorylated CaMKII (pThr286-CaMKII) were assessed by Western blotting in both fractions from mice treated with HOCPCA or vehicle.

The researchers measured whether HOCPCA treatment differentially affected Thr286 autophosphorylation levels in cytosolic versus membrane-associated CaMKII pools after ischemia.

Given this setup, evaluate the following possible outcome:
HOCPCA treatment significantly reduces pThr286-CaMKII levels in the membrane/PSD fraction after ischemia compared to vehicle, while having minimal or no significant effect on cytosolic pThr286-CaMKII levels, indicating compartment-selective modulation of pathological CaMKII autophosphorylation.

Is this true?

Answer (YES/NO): NO